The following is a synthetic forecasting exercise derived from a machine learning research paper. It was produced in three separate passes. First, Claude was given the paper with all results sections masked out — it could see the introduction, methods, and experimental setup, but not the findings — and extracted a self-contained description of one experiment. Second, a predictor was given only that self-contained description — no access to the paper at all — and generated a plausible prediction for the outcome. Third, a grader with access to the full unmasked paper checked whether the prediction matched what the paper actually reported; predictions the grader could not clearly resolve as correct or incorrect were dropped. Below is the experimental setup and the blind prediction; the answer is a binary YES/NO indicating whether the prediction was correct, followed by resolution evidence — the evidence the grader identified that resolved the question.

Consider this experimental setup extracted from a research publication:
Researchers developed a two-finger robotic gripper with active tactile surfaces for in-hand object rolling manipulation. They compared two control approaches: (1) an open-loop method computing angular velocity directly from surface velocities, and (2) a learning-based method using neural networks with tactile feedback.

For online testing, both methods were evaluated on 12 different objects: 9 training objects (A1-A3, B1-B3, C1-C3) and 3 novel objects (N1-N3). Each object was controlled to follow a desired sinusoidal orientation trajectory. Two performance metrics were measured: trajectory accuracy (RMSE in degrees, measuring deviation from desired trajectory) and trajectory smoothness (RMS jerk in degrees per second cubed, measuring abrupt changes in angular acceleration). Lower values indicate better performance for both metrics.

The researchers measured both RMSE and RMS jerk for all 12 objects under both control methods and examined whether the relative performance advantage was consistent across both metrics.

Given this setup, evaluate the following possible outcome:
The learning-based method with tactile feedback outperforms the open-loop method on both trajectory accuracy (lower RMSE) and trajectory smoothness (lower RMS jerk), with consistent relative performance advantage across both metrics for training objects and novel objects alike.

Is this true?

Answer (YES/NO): NO